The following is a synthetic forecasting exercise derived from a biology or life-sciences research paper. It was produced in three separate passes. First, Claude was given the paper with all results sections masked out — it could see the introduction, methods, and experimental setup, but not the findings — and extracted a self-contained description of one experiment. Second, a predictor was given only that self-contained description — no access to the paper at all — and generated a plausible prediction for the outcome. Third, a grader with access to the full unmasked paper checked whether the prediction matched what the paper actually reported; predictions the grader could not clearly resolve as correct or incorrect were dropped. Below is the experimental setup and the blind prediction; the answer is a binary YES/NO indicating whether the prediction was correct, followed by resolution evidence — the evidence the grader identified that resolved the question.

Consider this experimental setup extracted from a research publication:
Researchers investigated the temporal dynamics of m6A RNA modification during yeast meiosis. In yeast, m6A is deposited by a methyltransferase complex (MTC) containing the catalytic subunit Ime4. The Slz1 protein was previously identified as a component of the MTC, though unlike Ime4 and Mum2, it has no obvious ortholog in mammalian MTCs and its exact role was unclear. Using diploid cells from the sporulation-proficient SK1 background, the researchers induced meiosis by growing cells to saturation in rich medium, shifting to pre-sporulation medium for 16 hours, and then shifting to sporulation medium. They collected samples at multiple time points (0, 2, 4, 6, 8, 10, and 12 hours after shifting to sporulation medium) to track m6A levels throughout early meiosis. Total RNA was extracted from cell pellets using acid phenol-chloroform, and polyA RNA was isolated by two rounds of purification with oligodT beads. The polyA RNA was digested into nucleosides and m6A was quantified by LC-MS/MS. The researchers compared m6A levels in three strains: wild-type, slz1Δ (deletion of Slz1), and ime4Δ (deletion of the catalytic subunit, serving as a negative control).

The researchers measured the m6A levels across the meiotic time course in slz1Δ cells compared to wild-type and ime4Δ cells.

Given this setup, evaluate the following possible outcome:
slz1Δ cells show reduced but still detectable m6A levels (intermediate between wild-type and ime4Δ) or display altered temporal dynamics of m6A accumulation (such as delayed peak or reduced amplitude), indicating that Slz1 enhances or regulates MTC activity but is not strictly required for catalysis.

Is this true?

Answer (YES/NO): NO